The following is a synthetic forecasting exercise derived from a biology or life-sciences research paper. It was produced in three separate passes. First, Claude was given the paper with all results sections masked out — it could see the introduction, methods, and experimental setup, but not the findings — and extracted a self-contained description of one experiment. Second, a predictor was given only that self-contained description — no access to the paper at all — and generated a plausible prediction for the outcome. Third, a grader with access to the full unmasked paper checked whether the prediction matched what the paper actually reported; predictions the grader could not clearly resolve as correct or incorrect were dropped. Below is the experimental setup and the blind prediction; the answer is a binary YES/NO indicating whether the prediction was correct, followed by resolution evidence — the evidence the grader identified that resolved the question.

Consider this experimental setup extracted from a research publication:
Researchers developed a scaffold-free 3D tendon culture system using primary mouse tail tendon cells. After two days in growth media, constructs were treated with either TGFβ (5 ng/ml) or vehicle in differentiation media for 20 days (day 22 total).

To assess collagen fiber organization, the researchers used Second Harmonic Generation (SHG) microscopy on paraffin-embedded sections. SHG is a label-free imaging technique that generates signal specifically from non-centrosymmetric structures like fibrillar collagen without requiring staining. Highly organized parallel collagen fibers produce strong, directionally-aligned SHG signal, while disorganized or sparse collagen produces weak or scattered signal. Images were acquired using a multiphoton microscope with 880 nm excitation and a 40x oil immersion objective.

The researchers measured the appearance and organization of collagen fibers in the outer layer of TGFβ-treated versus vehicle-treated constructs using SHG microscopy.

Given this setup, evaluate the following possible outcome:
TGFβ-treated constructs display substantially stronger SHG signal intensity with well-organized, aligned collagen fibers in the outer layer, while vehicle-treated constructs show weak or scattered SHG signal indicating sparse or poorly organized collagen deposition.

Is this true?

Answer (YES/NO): YES